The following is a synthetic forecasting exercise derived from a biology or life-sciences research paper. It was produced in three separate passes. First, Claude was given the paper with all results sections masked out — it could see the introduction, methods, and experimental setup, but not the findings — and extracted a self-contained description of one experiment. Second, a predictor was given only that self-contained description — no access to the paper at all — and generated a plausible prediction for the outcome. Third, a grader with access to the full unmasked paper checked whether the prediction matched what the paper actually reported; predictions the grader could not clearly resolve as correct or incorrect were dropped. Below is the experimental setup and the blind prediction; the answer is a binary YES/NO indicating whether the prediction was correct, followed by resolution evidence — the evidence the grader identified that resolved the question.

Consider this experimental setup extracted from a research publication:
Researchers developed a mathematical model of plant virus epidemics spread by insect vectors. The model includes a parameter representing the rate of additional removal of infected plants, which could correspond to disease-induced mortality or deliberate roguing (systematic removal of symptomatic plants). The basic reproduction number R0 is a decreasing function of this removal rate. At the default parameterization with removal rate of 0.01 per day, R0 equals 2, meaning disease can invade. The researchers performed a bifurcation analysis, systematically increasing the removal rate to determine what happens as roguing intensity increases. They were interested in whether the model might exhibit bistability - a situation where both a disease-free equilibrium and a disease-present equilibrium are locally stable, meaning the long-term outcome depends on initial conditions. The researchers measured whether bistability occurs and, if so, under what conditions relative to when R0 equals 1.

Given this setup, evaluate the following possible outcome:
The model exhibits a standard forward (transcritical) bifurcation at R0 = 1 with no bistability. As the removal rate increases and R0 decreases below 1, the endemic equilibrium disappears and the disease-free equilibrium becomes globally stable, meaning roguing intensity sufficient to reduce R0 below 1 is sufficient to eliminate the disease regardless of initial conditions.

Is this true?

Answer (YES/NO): NO